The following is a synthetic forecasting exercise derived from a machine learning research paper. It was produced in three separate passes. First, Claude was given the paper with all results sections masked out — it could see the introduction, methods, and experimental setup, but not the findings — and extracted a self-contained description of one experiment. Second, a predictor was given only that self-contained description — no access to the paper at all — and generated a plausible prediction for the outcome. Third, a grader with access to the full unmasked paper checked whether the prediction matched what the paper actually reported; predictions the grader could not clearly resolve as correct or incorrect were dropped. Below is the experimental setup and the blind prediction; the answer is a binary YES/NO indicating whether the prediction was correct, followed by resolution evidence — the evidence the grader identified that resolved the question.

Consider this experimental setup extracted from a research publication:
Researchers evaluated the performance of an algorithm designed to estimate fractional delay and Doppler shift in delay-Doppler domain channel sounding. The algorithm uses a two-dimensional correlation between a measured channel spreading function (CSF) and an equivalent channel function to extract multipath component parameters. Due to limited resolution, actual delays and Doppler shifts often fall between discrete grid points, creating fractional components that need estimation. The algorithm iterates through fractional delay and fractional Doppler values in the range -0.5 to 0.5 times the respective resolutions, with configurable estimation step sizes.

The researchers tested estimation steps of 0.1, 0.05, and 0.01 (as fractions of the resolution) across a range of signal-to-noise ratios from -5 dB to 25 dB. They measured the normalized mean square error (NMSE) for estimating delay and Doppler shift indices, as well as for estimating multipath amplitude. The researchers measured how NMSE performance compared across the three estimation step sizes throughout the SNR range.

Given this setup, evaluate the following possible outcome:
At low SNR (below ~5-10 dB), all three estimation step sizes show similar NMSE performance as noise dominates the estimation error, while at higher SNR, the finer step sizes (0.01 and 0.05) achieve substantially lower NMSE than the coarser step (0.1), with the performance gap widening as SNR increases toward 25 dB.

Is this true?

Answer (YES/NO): NO